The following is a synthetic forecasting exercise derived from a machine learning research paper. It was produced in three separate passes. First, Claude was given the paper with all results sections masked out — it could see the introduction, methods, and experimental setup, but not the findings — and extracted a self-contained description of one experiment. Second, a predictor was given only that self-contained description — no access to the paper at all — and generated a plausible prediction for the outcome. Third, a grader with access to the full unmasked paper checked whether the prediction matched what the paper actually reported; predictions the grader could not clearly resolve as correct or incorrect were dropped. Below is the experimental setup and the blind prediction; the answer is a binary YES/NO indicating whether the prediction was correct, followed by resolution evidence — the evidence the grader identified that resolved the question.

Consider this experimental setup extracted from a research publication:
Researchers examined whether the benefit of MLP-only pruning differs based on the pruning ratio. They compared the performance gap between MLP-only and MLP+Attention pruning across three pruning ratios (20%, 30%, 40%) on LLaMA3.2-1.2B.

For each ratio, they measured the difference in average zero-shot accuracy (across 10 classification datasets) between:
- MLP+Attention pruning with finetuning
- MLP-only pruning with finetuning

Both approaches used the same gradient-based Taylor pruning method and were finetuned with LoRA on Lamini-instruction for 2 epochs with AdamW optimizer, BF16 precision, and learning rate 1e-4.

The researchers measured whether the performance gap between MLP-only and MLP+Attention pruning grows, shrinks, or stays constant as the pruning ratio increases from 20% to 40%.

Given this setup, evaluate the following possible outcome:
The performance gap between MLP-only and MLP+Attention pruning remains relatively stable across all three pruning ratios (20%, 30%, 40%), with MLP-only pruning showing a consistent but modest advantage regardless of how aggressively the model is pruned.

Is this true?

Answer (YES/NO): NO